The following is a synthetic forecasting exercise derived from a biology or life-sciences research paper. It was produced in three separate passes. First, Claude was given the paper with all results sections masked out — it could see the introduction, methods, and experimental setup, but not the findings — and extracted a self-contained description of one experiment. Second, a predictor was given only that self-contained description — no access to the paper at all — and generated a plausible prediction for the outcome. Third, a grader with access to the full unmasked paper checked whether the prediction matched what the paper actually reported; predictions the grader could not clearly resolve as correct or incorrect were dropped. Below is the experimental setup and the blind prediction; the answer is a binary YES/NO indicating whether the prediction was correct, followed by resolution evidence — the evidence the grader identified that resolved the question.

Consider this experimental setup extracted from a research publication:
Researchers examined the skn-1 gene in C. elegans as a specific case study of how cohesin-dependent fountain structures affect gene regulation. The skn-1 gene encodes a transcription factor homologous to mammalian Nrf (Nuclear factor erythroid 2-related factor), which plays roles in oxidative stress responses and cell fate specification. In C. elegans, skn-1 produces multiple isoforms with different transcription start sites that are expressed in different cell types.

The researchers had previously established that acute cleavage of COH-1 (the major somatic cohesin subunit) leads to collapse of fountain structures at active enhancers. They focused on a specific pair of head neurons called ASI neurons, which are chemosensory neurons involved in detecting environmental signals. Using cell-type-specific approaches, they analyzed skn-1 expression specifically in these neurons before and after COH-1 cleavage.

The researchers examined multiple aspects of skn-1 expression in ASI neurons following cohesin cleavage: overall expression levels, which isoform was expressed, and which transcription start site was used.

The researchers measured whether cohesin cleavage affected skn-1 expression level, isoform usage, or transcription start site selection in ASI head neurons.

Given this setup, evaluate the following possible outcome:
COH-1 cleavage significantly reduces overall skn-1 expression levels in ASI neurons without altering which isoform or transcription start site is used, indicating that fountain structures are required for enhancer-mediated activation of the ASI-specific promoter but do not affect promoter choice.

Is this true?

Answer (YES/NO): NO